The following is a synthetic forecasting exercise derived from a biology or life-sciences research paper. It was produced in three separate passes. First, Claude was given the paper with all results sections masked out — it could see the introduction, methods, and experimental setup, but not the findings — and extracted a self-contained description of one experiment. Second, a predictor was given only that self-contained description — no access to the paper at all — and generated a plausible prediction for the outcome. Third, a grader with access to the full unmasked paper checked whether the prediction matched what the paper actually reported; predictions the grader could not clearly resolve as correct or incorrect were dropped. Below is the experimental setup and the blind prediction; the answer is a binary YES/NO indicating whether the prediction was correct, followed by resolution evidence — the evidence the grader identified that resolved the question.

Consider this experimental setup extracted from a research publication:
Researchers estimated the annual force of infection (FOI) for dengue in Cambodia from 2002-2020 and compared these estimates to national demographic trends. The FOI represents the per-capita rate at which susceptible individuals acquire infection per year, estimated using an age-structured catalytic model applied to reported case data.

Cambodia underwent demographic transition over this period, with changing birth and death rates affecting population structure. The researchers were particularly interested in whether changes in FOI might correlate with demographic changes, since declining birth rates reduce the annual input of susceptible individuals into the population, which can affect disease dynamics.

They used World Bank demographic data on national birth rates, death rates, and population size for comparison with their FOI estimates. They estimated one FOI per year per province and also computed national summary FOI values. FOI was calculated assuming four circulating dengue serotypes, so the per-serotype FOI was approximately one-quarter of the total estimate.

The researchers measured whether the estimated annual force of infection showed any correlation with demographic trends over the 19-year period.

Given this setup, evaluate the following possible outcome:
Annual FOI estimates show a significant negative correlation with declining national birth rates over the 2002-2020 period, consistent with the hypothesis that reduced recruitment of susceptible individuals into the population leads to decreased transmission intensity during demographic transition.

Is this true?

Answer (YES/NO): NO